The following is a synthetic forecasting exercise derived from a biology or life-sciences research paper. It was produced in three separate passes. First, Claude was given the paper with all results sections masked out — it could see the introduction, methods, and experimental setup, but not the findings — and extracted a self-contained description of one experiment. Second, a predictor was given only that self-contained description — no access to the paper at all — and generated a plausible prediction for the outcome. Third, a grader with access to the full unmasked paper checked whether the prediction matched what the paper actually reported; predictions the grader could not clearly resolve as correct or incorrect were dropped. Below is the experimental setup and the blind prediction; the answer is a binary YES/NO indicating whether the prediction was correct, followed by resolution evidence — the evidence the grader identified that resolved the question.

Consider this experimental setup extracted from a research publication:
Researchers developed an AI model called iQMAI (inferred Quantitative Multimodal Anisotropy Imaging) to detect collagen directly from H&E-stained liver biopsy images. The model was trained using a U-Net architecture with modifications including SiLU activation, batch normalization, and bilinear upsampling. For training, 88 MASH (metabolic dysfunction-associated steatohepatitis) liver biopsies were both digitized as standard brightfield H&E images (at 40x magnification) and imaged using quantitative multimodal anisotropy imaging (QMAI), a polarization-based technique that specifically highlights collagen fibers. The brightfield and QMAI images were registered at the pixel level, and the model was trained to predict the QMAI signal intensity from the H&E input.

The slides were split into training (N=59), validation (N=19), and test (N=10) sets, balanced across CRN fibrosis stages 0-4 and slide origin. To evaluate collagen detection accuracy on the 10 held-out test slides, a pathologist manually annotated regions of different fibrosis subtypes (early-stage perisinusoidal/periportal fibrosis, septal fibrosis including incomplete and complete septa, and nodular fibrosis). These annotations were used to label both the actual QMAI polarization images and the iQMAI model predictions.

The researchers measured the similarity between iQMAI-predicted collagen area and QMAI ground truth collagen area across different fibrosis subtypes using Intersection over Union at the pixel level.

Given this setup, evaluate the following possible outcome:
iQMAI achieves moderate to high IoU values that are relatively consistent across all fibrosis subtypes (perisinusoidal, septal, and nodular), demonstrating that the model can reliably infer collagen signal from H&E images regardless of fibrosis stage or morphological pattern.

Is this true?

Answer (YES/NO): NO